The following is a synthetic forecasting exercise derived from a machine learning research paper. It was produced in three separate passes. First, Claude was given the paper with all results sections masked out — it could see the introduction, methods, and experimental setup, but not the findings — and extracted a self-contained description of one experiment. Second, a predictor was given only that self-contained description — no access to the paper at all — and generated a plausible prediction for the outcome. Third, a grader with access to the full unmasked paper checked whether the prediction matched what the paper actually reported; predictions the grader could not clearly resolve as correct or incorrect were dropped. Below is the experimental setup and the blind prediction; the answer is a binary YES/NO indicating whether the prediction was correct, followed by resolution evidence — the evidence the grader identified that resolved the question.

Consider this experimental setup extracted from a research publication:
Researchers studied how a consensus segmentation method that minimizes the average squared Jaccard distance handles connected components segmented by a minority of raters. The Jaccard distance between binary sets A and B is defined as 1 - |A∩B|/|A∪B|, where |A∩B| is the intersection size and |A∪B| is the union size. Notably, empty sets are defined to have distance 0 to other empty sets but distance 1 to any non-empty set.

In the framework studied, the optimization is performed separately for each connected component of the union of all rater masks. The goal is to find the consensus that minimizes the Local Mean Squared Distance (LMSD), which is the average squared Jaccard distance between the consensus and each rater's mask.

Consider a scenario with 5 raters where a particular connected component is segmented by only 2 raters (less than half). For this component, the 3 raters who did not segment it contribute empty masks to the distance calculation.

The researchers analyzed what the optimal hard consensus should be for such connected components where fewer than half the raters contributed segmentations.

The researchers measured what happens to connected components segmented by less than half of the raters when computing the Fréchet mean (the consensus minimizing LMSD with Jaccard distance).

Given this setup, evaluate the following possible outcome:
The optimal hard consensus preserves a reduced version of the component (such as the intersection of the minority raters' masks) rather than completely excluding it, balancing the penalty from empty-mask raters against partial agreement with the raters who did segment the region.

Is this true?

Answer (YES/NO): NO